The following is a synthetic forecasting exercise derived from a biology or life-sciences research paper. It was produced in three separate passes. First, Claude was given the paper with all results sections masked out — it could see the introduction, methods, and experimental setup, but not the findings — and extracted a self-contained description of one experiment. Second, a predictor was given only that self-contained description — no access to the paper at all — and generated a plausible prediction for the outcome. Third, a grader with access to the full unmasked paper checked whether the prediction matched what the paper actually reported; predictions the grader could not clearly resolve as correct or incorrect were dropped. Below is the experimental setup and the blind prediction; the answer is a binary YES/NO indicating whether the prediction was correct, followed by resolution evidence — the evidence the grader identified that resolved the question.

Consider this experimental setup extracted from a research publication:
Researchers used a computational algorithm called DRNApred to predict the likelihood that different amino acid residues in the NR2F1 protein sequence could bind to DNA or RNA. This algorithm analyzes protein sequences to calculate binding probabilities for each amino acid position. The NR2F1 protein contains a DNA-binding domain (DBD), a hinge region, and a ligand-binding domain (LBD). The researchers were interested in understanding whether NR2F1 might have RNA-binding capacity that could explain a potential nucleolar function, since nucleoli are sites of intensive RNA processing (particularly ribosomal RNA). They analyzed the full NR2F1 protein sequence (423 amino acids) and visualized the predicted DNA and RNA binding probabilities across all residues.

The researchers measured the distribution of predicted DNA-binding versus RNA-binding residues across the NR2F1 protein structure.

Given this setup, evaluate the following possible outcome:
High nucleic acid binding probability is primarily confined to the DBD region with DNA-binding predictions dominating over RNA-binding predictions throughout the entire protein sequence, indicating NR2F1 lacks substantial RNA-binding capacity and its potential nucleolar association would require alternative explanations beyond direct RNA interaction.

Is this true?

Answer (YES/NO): YES